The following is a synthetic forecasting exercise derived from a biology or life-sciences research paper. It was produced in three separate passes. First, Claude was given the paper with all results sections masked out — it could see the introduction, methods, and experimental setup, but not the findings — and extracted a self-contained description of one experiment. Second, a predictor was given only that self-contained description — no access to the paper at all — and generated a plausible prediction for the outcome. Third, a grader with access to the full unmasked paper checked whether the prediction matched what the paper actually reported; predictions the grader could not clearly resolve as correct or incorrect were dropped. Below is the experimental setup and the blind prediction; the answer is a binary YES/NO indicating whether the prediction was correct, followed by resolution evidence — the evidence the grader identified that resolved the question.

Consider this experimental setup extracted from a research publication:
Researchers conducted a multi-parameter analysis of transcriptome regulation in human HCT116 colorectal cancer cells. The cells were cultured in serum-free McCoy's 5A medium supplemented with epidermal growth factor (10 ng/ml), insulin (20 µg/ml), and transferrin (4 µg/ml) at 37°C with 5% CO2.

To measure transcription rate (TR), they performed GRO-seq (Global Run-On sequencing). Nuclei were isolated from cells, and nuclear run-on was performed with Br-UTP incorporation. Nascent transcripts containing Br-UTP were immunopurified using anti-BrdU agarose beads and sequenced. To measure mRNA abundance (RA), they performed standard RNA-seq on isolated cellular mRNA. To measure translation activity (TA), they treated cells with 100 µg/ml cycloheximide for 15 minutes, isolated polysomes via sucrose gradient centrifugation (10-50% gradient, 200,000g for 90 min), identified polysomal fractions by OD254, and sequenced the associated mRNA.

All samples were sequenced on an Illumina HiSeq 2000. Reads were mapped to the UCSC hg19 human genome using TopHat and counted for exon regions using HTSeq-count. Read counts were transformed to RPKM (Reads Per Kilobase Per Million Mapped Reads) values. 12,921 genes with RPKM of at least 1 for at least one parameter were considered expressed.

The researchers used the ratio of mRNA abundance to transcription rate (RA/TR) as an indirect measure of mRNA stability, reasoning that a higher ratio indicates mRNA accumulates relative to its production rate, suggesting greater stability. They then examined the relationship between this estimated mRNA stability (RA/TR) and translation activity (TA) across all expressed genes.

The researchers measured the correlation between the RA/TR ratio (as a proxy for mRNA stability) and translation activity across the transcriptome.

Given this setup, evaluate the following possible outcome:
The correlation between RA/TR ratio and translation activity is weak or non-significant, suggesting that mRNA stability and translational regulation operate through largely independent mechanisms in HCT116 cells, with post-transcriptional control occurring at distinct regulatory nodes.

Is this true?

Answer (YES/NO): NO